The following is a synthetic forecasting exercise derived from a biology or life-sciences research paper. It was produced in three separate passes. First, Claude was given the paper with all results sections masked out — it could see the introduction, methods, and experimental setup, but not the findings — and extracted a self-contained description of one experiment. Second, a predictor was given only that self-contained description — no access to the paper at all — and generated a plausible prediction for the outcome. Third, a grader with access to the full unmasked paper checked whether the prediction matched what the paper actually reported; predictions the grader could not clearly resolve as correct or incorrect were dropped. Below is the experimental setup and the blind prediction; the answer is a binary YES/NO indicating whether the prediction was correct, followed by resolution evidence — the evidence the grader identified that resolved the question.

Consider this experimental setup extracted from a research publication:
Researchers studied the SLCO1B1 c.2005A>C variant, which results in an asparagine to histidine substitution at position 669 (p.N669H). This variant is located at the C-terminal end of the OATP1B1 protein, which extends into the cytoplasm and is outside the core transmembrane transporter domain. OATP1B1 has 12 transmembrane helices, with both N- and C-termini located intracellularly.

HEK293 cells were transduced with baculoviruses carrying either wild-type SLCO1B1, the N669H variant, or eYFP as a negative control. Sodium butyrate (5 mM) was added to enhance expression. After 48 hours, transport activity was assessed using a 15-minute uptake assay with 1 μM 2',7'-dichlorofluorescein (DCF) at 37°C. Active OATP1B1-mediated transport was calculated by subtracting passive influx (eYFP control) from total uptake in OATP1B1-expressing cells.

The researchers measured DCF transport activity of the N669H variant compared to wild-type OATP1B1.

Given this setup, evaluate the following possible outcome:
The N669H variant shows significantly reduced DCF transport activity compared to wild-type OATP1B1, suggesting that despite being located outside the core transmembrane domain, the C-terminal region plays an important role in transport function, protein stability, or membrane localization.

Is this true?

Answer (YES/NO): NO